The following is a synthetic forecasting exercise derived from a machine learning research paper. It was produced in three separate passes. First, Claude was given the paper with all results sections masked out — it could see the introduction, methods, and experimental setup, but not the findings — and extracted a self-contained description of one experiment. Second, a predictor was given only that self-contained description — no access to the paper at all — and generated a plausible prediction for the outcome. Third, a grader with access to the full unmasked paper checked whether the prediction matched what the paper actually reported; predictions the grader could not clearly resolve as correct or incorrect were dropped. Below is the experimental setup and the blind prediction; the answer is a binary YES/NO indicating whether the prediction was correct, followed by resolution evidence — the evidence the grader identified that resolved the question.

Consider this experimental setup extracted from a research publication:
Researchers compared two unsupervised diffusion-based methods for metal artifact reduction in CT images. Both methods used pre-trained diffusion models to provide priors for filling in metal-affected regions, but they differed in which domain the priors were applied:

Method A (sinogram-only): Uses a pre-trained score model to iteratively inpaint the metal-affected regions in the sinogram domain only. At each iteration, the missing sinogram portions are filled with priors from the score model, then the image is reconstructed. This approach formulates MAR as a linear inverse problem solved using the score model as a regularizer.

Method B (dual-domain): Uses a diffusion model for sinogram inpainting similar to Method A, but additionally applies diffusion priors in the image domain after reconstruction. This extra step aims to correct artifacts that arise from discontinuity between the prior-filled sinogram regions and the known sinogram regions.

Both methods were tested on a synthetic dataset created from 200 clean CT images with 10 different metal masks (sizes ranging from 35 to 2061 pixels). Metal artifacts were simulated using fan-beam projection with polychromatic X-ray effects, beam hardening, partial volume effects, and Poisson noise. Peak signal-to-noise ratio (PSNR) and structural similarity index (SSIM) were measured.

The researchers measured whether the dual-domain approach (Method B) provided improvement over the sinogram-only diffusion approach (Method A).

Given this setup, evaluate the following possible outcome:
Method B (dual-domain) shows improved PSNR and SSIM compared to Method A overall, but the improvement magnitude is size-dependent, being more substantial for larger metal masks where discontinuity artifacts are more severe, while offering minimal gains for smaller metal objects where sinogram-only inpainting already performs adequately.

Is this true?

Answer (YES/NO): NO